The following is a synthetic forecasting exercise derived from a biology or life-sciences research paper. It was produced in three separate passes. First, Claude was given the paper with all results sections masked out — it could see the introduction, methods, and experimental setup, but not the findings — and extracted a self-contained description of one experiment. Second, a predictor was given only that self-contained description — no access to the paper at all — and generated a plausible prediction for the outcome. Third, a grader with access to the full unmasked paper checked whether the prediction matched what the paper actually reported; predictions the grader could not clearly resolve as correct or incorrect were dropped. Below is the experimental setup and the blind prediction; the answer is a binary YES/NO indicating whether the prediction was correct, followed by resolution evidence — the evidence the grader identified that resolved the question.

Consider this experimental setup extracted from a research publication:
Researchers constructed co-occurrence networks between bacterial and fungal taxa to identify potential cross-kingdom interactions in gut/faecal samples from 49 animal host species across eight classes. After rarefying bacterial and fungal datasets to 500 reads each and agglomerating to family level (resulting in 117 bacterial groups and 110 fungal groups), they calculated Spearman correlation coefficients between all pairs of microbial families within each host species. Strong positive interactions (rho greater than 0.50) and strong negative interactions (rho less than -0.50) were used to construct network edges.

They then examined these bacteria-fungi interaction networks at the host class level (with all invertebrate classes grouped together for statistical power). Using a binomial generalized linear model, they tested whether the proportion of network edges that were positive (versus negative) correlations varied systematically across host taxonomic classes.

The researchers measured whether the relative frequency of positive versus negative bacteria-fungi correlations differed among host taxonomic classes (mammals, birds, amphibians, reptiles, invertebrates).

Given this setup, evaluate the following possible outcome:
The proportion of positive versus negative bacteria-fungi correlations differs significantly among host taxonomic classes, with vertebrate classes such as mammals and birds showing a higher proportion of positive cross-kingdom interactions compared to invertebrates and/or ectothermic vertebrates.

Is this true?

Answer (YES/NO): YES